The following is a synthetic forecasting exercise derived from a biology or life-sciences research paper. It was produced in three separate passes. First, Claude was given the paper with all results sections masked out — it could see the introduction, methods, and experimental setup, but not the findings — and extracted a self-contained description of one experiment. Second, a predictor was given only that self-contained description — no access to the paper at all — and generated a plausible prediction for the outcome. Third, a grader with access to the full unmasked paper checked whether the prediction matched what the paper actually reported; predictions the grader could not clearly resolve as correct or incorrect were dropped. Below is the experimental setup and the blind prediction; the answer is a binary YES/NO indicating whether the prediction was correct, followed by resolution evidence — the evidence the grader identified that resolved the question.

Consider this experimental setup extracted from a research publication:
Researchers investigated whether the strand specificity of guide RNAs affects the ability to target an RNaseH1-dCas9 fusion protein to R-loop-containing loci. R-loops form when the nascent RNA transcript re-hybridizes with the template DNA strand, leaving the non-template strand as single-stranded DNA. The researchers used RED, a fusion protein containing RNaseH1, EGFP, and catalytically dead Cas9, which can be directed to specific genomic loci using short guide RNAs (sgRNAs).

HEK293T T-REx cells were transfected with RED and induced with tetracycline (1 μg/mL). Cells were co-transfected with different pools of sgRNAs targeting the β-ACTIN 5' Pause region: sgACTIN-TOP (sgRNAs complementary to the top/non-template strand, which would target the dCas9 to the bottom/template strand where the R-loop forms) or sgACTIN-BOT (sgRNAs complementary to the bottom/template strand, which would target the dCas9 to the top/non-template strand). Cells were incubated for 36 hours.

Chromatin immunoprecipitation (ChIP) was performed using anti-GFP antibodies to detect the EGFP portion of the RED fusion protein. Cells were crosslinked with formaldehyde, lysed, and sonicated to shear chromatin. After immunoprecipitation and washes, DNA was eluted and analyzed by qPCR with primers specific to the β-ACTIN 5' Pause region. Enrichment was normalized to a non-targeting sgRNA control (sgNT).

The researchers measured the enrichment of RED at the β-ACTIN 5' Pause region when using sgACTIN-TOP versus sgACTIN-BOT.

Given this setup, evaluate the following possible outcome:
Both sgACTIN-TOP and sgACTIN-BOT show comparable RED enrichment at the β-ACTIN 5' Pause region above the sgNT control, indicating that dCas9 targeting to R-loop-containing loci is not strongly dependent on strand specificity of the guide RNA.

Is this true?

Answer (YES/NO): NO